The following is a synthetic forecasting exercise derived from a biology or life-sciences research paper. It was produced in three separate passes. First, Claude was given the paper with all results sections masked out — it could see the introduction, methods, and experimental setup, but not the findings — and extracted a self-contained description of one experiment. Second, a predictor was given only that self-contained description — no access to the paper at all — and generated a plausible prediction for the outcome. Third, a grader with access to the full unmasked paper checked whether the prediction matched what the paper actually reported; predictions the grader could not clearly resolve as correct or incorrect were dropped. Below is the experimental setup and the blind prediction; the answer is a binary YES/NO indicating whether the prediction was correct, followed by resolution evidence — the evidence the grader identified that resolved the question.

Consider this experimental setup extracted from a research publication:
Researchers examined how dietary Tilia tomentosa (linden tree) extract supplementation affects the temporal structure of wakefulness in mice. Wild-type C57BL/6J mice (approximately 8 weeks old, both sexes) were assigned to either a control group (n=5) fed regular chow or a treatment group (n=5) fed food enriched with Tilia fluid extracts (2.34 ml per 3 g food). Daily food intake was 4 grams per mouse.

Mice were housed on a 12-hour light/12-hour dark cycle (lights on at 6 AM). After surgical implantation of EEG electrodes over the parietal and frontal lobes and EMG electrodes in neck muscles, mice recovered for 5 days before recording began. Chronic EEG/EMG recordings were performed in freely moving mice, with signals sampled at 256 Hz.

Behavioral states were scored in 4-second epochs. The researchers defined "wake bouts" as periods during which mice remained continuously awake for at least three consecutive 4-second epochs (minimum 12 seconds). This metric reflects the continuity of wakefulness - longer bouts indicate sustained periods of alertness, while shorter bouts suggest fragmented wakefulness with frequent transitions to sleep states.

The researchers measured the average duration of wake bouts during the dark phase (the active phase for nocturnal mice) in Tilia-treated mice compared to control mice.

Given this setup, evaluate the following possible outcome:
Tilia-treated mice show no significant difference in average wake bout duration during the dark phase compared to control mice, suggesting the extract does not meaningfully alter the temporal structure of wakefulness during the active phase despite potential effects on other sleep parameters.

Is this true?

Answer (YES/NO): NO